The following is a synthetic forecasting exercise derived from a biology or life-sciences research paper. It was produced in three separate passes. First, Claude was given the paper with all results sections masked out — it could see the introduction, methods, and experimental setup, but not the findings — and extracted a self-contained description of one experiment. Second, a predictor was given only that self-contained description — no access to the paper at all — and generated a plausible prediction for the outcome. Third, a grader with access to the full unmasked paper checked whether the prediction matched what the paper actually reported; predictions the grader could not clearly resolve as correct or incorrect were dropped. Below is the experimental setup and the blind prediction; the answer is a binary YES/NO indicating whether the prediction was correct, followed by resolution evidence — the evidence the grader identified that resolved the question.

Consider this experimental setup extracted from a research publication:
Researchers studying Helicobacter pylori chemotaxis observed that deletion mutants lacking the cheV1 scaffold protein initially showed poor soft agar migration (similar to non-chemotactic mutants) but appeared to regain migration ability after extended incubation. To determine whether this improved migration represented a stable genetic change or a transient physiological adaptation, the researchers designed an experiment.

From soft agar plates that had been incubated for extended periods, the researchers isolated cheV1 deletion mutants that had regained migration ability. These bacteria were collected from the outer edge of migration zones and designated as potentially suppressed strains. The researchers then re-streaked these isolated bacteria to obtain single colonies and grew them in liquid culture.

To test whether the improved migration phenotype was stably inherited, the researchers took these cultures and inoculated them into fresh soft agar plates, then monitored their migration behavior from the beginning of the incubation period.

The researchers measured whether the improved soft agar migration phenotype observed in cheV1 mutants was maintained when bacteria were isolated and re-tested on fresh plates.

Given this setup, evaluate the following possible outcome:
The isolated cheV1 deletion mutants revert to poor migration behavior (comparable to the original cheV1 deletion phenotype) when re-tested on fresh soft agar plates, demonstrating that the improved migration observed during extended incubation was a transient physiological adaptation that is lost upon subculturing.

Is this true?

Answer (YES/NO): NO